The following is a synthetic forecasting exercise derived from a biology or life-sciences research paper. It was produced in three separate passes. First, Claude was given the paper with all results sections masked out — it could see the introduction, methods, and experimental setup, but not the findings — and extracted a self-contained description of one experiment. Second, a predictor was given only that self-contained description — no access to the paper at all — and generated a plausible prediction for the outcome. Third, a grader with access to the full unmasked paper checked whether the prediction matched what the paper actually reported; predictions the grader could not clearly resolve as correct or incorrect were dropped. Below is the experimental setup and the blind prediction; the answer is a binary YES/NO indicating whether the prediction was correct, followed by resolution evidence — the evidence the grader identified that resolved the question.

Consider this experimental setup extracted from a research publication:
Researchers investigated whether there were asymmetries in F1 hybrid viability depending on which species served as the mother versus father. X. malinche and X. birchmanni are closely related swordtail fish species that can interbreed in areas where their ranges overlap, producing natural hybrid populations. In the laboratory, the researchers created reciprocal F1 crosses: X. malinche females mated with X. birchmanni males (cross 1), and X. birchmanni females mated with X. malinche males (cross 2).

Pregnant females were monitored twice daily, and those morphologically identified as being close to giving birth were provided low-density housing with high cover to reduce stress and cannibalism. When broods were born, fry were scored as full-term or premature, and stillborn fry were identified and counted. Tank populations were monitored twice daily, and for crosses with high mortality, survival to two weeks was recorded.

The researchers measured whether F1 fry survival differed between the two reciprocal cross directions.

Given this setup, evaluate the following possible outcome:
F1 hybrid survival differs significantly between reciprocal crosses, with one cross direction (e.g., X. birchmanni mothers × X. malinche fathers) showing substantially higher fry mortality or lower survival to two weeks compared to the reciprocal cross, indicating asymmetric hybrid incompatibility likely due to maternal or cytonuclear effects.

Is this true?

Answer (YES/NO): YES